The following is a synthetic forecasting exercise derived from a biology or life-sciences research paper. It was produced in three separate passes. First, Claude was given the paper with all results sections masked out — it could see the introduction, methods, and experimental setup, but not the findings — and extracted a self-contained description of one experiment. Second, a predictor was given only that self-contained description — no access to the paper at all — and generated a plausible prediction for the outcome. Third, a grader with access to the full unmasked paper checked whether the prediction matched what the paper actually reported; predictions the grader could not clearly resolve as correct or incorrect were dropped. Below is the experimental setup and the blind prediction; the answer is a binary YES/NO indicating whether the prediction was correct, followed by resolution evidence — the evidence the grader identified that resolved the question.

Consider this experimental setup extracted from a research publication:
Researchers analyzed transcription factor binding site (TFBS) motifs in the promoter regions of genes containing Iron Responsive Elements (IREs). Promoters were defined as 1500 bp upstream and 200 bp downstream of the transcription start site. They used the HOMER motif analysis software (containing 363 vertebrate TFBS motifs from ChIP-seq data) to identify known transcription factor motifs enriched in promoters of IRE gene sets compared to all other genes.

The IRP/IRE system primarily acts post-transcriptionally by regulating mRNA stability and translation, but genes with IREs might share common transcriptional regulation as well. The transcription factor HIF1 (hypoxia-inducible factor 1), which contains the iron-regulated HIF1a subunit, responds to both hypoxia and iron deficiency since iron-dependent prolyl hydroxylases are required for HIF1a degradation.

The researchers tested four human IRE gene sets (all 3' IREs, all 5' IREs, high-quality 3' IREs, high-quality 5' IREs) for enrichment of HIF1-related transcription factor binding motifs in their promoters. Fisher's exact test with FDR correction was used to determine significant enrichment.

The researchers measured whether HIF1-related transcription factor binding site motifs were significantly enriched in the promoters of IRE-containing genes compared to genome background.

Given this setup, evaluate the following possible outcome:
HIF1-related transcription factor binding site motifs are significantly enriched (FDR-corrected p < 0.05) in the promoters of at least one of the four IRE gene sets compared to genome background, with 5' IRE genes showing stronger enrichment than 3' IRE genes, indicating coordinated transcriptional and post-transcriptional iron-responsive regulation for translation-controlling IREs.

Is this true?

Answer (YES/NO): NO